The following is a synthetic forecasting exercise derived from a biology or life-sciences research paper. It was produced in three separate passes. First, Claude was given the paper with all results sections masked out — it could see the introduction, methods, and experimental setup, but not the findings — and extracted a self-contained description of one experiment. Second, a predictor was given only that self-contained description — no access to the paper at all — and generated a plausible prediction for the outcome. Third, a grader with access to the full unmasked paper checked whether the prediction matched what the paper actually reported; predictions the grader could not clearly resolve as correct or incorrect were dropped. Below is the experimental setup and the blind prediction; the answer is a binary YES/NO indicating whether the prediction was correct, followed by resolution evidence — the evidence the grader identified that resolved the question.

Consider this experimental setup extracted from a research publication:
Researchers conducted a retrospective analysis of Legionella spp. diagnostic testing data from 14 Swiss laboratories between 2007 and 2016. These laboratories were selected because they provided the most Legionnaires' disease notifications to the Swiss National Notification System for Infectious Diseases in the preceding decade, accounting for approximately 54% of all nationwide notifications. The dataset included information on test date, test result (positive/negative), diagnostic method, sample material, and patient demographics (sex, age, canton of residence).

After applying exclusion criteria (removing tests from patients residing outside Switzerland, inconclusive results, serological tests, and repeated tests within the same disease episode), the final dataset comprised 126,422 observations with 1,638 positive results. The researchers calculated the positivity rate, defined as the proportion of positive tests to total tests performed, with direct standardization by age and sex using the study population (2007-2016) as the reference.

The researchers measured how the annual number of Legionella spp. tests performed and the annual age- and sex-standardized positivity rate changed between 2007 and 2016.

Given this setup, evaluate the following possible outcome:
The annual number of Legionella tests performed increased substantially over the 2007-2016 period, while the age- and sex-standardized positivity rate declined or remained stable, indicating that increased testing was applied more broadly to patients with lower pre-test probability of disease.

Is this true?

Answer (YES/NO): YES